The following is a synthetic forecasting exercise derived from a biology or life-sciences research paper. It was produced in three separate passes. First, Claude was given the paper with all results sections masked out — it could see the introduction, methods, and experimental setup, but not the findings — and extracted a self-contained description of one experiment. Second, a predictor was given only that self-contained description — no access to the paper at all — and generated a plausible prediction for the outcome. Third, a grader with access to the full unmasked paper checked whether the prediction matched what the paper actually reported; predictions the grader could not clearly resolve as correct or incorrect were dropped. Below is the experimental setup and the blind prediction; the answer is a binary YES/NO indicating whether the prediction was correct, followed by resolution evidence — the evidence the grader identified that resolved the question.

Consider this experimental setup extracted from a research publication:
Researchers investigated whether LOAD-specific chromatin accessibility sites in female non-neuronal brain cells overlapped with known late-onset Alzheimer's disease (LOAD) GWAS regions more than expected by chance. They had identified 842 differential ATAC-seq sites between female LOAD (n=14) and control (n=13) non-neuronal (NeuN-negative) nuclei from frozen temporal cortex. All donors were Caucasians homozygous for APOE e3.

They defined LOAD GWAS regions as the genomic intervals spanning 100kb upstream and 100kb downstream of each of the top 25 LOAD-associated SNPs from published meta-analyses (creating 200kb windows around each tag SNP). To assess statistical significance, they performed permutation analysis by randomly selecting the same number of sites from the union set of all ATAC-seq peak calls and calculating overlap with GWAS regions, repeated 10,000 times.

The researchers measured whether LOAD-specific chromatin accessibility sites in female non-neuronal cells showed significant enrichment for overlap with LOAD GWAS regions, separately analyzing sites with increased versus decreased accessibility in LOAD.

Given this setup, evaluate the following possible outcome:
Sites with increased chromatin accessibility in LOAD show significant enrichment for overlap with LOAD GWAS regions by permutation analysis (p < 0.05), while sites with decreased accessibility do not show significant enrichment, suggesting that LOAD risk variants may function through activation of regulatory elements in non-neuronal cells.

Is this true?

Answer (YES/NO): NO